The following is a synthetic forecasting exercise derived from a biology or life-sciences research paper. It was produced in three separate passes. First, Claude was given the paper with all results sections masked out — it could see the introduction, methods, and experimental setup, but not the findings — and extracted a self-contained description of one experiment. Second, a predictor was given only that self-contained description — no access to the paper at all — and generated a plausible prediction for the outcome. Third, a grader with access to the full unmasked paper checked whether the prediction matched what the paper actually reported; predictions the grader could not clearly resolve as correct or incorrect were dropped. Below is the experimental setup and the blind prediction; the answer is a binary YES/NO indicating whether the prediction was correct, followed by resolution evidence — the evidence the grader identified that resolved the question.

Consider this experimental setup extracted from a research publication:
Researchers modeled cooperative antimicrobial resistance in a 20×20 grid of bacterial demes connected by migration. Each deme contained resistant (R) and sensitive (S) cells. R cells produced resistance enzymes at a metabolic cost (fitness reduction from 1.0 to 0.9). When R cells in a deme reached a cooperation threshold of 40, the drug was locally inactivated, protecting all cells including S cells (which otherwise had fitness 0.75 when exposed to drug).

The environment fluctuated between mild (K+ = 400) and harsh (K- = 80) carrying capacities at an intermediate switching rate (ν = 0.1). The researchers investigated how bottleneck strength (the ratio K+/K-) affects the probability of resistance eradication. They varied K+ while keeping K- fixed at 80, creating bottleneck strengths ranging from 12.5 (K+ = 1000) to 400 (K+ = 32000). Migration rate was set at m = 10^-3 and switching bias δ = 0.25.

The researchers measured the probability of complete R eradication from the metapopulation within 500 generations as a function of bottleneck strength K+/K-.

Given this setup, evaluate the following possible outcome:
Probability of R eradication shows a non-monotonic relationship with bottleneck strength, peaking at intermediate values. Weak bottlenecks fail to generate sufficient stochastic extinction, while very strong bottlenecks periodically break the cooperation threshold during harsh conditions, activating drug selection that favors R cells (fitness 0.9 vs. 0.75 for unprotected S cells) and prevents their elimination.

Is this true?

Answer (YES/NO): NO